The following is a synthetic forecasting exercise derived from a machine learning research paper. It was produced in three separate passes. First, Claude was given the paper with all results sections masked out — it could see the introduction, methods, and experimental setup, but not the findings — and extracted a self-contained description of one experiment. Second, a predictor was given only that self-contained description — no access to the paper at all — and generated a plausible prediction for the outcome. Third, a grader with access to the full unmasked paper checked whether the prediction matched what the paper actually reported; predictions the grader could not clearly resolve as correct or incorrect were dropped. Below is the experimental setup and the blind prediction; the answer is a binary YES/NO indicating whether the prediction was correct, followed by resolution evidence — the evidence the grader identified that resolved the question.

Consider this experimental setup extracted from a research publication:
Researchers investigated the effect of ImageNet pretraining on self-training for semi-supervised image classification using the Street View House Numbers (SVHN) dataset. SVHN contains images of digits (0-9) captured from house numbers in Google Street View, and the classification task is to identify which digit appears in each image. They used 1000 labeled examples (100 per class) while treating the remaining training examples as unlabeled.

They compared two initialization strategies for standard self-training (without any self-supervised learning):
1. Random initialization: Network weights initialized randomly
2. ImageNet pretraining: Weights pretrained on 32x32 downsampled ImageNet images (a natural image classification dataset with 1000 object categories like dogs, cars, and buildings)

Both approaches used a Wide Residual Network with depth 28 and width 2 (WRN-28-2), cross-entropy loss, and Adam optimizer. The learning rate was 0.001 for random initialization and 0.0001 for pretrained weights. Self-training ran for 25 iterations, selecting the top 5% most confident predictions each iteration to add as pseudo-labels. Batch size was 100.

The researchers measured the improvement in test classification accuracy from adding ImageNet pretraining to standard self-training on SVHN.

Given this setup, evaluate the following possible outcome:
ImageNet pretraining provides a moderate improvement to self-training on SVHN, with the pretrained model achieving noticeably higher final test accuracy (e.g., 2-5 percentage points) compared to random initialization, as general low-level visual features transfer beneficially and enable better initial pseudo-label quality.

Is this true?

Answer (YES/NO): NO